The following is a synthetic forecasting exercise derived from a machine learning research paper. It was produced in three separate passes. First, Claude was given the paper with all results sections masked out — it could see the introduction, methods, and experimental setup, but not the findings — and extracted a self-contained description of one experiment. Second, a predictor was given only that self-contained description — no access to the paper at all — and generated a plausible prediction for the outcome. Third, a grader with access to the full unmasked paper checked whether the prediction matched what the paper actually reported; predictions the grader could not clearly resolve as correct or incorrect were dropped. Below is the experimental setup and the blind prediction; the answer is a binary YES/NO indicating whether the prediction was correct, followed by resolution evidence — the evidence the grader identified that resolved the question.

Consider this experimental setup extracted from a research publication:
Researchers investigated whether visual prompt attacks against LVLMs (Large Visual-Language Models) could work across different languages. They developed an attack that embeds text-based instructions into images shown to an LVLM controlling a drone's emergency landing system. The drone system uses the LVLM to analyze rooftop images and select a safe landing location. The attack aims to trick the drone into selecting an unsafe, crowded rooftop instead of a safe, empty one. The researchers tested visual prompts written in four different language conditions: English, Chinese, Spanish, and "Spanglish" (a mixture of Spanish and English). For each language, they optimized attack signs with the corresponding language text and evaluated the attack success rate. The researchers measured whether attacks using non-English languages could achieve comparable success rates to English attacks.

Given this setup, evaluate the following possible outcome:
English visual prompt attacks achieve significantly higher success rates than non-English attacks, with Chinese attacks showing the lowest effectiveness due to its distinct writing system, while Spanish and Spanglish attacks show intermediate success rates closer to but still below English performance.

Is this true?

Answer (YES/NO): NO